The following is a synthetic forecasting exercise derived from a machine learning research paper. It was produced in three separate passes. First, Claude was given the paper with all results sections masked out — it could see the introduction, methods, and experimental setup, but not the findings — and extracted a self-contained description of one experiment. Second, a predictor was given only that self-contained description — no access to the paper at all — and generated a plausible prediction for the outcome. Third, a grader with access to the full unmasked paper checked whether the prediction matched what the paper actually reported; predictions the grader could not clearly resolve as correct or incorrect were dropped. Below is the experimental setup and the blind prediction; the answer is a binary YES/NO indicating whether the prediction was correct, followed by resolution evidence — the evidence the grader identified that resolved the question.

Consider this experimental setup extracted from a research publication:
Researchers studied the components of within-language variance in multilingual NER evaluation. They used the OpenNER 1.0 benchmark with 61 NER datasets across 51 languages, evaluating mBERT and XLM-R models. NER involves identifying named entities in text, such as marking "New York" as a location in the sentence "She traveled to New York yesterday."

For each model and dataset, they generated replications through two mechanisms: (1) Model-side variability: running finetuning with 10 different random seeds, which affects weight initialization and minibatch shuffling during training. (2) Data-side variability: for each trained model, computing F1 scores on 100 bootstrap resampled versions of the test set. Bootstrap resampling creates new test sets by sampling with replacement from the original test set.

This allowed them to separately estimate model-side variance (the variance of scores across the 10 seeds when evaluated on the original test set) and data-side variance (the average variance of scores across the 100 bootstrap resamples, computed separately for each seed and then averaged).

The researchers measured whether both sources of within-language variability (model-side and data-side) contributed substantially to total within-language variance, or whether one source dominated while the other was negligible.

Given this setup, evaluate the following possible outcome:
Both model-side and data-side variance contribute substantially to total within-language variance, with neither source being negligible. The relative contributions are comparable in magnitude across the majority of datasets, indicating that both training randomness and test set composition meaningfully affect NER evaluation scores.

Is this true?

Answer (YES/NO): YES